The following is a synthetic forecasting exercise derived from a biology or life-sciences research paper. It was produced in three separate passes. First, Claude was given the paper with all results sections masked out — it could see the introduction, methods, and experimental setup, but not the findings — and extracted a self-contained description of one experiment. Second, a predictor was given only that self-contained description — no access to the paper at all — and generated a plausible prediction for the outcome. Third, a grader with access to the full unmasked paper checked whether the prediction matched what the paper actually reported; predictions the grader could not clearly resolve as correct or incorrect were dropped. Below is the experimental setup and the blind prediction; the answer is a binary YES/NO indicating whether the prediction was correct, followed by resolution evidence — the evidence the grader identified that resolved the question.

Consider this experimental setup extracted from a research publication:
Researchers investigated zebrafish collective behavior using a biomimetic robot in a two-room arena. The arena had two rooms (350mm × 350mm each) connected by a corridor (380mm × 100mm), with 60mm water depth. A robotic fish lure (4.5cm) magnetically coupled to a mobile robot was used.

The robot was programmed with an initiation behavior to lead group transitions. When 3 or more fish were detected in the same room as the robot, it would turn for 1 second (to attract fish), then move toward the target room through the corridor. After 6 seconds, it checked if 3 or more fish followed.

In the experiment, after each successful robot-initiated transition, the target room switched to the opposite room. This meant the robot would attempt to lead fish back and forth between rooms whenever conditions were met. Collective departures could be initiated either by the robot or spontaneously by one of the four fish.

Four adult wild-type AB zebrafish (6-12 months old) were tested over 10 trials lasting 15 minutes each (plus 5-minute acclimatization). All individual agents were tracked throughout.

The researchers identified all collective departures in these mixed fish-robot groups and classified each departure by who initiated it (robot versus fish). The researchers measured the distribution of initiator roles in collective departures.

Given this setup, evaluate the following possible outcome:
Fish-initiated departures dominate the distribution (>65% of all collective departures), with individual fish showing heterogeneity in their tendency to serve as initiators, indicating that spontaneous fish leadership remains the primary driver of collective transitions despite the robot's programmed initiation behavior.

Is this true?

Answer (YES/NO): NO